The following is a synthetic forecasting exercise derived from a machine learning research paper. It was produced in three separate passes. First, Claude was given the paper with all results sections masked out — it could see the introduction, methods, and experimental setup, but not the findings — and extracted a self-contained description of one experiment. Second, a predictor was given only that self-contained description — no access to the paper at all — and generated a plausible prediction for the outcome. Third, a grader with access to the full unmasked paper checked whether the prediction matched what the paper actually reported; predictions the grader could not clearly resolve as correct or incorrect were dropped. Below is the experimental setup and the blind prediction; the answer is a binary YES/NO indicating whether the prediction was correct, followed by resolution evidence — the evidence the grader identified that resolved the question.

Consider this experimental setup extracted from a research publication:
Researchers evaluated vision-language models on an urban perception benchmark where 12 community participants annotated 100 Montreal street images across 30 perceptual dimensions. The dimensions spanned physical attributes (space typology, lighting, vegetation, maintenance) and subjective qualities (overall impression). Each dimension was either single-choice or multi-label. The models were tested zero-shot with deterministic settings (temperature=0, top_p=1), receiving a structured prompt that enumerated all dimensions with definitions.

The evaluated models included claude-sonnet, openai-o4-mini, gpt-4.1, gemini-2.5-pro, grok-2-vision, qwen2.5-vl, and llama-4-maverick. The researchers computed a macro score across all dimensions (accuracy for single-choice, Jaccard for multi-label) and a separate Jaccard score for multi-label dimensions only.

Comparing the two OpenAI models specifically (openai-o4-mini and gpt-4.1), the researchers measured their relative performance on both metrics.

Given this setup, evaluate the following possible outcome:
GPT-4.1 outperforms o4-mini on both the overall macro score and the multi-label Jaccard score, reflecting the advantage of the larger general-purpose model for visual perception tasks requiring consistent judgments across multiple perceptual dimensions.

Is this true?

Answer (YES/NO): NO